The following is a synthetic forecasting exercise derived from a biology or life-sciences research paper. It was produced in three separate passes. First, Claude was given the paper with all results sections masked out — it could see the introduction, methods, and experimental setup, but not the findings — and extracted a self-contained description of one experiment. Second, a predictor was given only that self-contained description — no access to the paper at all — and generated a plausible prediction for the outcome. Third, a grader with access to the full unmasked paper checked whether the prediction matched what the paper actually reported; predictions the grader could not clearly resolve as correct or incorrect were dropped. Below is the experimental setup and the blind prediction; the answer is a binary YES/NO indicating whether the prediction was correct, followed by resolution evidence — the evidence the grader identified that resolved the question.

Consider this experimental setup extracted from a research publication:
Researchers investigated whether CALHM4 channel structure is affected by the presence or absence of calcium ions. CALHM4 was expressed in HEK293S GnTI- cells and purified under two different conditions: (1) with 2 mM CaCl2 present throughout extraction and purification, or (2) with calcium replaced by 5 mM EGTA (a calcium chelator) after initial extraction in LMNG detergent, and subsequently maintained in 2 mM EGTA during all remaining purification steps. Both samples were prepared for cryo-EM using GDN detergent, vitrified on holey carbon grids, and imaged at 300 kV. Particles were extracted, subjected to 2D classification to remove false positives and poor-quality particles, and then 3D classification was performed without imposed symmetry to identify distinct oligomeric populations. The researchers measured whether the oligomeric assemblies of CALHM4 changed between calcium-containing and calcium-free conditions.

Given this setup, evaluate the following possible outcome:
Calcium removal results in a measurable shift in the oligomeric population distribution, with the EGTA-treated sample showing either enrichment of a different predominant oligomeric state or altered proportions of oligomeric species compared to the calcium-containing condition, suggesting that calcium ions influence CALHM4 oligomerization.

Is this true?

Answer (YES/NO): NO